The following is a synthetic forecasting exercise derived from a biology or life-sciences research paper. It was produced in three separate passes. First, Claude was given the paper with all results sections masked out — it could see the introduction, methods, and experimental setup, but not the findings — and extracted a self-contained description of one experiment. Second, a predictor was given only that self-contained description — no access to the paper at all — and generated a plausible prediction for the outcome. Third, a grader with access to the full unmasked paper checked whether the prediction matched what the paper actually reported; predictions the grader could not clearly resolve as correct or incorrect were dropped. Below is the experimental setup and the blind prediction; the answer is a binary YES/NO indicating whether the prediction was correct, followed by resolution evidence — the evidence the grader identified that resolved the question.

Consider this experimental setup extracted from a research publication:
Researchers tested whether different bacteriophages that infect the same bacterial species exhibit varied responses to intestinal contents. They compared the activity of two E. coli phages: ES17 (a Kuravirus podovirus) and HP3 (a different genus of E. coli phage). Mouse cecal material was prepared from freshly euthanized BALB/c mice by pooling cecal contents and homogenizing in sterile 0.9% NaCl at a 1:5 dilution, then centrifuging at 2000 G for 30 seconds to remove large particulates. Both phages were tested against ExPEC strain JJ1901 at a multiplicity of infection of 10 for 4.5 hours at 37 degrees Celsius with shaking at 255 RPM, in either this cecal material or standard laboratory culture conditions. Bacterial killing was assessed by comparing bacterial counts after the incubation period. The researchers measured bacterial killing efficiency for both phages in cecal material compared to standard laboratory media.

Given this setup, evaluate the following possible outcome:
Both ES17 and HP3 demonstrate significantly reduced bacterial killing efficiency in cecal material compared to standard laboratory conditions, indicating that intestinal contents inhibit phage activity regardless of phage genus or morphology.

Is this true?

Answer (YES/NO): NO